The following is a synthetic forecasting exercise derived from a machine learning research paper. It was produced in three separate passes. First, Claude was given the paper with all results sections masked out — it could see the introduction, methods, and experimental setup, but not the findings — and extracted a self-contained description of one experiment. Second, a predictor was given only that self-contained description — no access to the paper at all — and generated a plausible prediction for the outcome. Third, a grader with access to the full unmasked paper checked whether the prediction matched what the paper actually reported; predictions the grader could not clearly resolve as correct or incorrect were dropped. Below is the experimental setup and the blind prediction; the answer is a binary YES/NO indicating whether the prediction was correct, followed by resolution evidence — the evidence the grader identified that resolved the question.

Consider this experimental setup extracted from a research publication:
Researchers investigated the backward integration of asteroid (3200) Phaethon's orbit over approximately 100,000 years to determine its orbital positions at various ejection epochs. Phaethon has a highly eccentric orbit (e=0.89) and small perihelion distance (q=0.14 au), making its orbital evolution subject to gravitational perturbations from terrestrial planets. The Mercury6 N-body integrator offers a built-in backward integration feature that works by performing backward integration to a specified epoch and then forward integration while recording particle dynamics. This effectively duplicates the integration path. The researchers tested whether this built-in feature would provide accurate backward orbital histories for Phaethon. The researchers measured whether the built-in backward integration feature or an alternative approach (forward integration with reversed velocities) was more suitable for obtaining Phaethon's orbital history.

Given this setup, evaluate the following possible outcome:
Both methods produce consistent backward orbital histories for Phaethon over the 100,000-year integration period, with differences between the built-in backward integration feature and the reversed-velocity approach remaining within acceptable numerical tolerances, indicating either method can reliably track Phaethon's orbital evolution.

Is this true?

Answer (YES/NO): NO